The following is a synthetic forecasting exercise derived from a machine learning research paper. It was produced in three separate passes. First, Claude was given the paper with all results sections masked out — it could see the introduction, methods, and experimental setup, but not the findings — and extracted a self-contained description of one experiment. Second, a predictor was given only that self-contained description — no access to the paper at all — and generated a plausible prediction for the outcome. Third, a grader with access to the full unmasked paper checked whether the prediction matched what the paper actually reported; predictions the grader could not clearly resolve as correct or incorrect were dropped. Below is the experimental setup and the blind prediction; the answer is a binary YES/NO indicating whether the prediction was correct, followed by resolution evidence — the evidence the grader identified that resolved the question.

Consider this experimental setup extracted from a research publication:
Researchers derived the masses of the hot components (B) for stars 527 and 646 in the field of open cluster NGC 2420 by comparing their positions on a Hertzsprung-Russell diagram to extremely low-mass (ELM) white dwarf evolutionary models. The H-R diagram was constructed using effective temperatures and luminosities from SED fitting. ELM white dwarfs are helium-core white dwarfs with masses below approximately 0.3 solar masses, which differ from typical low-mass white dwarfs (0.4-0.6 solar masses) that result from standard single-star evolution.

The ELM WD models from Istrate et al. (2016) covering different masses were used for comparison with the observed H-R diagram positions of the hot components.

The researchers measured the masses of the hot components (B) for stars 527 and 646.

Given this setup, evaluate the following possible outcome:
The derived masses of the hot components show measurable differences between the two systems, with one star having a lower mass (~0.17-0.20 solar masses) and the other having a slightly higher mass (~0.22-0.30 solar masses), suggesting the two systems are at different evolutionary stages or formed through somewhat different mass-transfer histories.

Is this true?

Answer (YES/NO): NO